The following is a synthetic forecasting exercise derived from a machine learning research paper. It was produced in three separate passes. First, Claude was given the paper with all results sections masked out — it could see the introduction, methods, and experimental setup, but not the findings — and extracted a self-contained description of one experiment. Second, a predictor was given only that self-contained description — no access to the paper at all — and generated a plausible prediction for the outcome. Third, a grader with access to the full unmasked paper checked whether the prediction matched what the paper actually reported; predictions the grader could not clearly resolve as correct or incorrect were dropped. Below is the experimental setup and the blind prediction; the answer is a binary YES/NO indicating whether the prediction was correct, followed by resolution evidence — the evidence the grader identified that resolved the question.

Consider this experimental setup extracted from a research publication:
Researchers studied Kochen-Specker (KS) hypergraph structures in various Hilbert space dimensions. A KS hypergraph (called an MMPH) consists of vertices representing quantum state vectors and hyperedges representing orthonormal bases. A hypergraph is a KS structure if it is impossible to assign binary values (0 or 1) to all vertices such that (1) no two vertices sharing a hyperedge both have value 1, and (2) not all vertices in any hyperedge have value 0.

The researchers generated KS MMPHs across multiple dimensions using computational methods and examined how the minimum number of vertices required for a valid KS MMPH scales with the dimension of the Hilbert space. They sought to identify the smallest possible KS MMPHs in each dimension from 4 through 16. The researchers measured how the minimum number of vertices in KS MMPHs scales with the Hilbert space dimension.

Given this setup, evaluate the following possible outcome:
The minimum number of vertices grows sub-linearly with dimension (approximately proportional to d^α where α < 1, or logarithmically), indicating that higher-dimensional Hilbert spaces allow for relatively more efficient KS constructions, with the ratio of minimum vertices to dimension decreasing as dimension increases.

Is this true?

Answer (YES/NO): NO